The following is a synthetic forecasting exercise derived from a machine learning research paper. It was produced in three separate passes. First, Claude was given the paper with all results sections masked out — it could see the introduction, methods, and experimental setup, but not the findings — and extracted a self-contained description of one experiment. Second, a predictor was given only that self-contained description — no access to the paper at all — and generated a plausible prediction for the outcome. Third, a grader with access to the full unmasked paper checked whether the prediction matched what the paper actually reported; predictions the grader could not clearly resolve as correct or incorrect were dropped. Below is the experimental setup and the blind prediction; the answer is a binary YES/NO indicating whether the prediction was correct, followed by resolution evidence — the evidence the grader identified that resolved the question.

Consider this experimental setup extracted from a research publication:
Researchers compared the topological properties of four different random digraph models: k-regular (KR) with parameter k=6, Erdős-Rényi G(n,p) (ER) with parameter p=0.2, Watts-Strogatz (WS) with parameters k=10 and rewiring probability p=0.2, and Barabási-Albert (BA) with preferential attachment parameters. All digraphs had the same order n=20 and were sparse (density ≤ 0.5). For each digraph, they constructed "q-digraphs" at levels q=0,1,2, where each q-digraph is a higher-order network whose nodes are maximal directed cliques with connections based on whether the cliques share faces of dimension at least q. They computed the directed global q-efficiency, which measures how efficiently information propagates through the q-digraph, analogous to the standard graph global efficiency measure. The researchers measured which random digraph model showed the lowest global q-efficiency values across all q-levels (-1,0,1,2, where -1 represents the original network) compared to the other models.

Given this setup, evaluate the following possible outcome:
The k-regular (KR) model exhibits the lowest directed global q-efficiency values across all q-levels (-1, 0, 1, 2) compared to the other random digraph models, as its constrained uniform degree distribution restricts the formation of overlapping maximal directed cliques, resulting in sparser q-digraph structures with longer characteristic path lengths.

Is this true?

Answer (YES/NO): NO